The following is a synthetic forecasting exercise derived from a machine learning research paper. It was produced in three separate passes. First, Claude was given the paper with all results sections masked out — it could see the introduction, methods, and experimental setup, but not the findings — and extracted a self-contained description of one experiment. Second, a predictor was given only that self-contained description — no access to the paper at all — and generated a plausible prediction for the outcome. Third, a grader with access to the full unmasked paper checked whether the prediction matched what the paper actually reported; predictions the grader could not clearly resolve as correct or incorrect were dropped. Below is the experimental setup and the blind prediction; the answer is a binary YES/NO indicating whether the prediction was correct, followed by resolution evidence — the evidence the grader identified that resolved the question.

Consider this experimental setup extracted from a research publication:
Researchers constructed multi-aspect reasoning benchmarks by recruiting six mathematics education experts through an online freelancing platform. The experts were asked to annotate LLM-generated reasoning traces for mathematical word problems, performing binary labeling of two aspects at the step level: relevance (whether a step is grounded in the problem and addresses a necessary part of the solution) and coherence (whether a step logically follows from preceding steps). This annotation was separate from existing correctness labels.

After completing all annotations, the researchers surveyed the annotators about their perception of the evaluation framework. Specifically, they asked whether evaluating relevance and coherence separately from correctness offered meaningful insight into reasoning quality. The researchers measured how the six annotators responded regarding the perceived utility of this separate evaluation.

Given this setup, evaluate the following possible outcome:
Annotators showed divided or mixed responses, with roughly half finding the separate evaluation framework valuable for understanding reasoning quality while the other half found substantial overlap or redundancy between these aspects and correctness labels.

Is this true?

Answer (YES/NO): NO